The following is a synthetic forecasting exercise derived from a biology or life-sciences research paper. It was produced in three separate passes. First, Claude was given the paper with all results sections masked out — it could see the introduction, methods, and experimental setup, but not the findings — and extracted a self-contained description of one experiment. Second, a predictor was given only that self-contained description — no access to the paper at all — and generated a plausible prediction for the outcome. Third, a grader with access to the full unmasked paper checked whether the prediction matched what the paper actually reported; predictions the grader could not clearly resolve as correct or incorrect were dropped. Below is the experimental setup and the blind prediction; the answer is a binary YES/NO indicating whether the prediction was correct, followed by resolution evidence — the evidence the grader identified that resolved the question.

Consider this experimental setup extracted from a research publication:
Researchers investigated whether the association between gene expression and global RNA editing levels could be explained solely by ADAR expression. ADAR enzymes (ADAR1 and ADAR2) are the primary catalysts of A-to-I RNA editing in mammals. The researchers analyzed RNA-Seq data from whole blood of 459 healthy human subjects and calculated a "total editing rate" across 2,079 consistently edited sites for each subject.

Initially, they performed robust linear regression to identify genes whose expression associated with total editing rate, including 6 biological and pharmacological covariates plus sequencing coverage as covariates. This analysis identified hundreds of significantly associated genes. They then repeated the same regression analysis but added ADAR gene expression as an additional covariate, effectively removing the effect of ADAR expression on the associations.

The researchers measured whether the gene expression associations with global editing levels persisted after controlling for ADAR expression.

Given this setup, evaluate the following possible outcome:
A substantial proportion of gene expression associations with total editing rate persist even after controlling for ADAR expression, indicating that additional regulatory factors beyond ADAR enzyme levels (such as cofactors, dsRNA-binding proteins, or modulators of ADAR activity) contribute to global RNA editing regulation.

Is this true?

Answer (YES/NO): YES